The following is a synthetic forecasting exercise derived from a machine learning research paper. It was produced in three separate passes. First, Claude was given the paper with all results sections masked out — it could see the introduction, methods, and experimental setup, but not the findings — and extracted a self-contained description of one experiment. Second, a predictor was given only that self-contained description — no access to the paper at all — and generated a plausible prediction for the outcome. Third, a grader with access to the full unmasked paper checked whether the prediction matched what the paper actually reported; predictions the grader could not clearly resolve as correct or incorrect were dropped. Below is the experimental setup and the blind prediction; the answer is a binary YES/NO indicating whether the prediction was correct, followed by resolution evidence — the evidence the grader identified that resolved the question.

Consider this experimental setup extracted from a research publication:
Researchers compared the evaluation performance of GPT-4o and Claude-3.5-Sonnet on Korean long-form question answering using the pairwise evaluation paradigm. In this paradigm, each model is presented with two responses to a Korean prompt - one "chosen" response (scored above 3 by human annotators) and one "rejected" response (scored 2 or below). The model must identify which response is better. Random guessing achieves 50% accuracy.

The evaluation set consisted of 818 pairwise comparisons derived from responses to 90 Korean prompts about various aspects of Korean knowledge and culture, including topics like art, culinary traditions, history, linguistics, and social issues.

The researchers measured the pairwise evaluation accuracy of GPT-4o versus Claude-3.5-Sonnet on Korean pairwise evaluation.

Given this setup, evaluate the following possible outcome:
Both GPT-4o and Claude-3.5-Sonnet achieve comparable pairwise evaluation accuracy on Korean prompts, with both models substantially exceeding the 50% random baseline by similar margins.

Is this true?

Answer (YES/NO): YES